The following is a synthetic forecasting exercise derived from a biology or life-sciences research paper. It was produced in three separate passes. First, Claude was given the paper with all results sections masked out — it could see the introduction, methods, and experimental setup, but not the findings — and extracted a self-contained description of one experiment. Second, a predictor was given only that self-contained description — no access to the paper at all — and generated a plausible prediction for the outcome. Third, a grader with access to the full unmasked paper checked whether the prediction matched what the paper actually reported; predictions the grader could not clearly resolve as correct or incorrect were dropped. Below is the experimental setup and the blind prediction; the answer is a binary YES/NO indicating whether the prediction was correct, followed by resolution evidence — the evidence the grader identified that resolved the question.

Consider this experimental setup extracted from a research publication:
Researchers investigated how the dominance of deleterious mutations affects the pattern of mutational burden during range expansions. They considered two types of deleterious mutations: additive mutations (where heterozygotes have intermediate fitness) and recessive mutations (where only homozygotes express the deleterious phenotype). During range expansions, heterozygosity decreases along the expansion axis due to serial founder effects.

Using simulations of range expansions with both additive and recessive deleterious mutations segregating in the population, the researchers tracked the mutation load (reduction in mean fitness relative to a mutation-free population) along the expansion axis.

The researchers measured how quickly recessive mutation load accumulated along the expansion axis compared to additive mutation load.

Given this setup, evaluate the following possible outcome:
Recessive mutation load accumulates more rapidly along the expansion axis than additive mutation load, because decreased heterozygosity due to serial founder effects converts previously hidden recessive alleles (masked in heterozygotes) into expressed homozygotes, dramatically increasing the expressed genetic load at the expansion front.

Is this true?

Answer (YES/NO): YES